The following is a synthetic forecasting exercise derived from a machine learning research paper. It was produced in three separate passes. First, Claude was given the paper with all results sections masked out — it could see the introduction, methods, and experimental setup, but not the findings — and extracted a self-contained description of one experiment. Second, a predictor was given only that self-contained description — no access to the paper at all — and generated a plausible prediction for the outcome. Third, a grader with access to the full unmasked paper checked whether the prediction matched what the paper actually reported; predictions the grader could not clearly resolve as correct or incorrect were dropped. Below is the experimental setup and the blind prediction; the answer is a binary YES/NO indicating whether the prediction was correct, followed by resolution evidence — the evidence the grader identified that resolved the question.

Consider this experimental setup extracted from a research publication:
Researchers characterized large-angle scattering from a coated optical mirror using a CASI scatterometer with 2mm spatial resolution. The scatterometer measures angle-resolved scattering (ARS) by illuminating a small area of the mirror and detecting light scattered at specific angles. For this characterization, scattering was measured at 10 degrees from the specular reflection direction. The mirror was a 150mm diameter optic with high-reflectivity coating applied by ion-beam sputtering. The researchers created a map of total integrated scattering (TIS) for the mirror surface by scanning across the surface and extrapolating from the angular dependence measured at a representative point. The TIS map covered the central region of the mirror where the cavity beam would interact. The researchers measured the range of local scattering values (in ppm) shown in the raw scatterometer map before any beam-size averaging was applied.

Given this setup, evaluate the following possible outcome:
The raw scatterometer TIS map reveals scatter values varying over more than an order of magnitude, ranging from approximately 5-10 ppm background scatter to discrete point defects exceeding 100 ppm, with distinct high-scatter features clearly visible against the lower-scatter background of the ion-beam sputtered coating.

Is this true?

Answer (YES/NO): NO